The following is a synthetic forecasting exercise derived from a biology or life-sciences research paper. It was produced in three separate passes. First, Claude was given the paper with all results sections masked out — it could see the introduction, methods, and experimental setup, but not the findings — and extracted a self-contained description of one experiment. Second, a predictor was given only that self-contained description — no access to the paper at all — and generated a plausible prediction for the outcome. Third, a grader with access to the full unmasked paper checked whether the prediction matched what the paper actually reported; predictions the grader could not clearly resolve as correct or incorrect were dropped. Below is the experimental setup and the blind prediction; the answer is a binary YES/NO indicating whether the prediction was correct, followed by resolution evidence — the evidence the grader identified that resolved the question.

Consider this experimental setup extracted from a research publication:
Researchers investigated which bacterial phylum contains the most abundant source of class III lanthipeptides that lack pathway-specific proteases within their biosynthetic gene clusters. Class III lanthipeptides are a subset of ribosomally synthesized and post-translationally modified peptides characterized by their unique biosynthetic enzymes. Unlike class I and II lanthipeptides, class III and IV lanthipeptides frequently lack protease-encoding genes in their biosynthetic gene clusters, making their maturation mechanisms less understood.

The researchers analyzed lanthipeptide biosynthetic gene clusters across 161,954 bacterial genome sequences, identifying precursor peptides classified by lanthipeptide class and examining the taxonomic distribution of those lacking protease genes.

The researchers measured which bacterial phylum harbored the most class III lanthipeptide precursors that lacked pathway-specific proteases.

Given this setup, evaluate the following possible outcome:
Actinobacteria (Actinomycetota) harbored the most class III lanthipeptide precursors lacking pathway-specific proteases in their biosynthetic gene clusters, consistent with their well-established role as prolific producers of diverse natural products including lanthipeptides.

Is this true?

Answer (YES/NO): YES